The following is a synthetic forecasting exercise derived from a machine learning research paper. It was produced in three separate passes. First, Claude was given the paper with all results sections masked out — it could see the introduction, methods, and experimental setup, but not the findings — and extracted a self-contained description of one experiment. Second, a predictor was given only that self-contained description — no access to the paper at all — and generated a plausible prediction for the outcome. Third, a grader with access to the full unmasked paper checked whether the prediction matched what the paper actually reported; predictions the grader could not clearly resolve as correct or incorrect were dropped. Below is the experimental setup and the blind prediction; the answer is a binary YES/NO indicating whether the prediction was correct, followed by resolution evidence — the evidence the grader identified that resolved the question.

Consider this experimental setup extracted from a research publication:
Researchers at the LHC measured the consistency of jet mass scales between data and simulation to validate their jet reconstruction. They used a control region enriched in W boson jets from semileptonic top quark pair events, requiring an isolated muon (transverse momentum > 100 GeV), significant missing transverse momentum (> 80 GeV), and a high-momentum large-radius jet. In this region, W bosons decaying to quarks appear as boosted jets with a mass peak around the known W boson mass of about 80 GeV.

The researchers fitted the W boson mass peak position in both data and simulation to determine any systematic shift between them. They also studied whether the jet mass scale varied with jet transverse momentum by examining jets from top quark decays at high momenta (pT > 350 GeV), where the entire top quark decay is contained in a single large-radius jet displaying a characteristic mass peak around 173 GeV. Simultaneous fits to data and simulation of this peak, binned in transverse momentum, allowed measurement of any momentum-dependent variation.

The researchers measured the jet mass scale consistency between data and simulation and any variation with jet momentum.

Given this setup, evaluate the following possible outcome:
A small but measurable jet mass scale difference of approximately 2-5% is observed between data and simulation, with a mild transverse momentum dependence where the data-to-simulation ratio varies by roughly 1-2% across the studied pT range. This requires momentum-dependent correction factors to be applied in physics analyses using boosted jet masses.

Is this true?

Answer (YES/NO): NO